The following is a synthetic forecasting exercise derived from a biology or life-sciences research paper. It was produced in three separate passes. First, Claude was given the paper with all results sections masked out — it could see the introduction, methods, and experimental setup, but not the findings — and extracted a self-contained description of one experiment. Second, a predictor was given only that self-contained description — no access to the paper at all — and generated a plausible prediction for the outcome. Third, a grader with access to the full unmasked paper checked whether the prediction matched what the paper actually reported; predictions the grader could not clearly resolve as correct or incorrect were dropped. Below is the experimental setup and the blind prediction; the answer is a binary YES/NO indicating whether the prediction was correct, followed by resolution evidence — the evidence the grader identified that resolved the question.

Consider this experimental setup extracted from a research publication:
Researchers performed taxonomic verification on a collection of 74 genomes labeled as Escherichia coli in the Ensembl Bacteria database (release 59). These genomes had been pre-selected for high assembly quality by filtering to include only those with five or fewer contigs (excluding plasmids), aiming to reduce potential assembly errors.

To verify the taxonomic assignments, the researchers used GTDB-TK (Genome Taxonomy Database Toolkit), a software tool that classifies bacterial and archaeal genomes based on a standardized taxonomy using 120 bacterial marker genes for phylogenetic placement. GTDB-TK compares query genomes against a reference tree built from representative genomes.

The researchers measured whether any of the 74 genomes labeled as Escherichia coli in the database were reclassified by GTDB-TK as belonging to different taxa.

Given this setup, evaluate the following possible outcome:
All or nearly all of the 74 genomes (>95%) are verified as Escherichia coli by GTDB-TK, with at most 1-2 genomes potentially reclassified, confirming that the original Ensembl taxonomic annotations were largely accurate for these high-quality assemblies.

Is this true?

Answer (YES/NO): NO